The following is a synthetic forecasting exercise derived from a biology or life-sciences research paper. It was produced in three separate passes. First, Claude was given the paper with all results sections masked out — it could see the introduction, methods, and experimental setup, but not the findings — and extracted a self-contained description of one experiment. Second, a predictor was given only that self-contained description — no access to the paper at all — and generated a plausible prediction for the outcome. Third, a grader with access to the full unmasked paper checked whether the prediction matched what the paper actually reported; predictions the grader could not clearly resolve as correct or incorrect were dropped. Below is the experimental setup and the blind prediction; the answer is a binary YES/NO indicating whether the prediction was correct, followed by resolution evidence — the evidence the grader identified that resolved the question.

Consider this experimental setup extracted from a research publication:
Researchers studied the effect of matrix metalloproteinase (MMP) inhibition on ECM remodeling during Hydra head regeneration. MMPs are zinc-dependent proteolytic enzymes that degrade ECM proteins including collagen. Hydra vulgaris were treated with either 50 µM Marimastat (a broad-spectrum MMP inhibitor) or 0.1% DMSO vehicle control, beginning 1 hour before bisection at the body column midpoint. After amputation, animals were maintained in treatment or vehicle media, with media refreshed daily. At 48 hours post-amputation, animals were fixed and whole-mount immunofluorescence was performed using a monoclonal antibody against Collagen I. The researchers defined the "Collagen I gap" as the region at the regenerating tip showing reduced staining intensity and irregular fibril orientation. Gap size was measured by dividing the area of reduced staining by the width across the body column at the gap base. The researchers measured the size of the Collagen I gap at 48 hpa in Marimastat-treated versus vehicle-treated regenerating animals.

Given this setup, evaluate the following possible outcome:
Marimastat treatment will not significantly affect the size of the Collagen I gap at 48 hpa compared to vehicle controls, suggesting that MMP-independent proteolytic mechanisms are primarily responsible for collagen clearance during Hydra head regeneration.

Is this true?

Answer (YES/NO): NO